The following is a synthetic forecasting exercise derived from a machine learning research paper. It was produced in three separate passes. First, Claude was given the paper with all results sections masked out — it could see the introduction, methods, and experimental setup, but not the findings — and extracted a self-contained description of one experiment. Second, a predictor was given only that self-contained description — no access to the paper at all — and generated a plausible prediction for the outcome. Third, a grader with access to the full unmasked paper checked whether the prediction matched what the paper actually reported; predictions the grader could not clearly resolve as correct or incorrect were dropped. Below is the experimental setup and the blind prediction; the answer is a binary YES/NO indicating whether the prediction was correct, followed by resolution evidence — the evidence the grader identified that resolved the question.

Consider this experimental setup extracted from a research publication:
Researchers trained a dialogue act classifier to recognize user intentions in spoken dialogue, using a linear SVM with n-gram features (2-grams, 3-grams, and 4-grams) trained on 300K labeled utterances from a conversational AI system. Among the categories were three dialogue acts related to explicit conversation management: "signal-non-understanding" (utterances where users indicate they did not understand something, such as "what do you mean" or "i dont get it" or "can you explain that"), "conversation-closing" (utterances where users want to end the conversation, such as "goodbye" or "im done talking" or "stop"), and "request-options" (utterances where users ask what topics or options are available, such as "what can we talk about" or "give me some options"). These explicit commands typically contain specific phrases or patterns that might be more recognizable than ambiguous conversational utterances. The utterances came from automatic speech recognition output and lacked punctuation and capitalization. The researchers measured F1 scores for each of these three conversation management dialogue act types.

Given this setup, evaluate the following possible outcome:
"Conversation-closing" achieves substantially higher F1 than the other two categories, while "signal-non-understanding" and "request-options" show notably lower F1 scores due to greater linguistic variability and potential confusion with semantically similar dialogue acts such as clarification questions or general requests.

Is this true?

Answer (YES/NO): NO